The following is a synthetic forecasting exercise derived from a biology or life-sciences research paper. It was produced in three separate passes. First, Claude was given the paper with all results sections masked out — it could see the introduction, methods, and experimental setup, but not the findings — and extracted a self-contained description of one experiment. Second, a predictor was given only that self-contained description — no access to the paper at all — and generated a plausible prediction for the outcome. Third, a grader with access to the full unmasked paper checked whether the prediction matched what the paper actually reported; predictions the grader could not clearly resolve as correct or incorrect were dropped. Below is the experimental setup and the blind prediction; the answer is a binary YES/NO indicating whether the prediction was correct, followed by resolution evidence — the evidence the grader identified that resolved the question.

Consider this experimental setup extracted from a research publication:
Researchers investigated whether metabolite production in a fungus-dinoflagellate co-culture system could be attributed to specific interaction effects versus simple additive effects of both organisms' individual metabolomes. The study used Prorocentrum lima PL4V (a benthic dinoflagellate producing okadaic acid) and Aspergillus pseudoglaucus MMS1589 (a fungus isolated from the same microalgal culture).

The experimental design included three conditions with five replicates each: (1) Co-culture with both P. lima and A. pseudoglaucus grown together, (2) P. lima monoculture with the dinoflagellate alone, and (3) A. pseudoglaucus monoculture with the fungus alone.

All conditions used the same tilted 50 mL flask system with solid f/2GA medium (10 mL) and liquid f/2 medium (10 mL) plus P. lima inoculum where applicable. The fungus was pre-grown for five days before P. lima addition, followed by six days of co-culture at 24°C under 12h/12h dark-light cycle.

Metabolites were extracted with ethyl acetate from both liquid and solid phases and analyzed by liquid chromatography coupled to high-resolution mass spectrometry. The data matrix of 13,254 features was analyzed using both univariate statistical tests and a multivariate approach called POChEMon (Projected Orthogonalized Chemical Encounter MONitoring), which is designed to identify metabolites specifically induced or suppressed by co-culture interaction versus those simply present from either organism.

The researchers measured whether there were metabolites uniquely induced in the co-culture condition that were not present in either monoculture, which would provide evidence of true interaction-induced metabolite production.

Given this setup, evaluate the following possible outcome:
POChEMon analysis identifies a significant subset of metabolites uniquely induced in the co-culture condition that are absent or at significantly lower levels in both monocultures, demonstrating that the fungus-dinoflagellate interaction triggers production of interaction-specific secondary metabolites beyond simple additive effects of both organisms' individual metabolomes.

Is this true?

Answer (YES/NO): YES